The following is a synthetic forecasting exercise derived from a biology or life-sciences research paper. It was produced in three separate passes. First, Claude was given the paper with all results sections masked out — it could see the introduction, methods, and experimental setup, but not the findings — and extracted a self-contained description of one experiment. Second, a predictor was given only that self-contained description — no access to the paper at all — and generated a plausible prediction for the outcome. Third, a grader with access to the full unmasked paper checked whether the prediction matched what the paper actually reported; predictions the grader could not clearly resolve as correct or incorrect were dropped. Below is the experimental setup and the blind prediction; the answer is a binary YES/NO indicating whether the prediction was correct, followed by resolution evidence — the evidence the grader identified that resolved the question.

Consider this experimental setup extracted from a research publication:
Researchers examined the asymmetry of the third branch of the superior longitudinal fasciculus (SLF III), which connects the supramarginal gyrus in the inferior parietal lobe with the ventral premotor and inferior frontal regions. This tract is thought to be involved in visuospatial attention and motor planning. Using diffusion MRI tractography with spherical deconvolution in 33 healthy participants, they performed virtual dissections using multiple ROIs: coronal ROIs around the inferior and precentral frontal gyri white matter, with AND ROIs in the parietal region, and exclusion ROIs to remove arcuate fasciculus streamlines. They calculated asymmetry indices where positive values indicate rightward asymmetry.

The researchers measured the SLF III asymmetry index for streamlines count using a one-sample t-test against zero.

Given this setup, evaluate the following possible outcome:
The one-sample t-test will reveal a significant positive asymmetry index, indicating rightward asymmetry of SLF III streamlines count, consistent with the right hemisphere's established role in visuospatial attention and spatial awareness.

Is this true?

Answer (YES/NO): YES